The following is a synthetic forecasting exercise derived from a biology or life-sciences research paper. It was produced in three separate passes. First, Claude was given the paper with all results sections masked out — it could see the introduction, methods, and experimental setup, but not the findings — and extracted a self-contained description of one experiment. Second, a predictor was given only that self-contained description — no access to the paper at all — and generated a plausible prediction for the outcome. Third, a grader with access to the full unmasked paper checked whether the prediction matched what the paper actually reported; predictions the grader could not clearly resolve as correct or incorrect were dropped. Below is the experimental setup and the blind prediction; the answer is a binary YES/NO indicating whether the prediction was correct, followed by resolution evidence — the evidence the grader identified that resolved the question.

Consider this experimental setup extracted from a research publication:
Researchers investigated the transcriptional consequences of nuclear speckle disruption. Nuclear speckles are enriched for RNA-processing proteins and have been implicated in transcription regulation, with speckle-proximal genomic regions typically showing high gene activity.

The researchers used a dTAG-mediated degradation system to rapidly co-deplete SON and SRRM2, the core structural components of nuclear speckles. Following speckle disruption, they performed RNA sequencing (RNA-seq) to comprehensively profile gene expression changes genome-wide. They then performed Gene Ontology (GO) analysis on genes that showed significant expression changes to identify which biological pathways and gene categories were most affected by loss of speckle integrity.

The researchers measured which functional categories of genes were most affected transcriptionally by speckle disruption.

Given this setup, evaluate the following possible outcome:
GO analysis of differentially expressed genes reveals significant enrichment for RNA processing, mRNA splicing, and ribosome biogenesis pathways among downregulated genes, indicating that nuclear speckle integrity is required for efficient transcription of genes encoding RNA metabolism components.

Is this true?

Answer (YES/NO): NO